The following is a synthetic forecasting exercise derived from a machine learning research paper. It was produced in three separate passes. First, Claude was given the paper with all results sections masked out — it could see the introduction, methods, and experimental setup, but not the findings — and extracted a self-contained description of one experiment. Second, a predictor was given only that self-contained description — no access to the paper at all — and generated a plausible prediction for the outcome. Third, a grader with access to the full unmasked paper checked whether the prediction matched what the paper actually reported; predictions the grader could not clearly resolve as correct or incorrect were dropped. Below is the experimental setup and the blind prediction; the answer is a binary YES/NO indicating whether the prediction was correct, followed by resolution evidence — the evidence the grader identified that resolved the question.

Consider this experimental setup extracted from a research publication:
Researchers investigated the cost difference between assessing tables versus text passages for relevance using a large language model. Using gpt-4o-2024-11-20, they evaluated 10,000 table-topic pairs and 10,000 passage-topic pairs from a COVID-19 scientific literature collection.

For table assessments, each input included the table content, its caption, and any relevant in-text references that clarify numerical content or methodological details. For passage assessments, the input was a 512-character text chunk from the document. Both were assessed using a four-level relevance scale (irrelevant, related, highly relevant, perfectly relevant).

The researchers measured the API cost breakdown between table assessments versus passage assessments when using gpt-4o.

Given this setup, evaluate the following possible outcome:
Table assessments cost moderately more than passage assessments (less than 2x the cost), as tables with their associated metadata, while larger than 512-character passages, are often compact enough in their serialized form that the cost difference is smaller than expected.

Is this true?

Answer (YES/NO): NO